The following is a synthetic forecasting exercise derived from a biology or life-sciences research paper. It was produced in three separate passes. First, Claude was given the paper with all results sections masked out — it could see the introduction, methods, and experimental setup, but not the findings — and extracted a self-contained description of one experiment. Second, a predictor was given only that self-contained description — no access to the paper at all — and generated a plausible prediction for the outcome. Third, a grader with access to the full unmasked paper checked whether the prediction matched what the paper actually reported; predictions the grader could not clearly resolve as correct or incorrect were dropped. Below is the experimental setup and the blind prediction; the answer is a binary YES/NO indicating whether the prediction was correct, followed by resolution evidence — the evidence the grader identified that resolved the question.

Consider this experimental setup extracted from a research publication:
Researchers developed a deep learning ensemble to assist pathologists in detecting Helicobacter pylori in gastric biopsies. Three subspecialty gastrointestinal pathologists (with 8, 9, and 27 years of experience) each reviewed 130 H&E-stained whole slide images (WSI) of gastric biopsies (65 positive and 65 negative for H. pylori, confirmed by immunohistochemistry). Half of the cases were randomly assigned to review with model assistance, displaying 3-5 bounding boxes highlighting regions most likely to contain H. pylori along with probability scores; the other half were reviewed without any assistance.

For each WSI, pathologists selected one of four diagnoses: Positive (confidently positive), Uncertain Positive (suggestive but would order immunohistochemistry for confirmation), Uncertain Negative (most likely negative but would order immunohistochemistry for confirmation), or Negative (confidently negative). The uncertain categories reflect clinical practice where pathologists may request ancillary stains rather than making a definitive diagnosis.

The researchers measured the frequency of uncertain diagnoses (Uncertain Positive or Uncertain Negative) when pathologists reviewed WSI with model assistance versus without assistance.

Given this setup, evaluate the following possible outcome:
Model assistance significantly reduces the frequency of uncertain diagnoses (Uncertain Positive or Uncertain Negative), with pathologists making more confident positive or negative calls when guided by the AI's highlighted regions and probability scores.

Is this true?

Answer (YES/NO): NO